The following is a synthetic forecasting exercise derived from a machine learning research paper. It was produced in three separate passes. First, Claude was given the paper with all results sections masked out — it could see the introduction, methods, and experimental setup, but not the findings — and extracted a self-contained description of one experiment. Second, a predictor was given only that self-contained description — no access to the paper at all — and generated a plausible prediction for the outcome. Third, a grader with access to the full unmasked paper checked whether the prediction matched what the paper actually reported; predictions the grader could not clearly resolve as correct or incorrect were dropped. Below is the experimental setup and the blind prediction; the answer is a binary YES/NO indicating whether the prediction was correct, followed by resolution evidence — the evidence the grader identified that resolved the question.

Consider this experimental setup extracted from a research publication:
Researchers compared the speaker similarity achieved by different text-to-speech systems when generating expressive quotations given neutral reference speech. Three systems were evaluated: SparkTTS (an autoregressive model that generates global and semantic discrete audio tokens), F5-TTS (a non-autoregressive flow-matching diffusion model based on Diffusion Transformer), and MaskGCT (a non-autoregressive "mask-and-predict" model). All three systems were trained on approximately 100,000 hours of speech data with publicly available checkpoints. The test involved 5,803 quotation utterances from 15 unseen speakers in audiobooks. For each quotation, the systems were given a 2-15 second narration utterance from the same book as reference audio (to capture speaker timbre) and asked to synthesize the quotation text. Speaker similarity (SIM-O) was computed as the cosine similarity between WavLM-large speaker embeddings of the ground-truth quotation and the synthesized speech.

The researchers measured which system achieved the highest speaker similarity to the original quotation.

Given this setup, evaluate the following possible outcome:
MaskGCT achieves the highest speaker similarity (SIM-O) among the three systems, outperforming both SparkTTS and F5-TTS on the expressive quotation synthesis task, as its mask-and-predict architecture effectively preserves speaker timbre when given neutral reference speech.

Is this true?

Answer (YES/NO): YES